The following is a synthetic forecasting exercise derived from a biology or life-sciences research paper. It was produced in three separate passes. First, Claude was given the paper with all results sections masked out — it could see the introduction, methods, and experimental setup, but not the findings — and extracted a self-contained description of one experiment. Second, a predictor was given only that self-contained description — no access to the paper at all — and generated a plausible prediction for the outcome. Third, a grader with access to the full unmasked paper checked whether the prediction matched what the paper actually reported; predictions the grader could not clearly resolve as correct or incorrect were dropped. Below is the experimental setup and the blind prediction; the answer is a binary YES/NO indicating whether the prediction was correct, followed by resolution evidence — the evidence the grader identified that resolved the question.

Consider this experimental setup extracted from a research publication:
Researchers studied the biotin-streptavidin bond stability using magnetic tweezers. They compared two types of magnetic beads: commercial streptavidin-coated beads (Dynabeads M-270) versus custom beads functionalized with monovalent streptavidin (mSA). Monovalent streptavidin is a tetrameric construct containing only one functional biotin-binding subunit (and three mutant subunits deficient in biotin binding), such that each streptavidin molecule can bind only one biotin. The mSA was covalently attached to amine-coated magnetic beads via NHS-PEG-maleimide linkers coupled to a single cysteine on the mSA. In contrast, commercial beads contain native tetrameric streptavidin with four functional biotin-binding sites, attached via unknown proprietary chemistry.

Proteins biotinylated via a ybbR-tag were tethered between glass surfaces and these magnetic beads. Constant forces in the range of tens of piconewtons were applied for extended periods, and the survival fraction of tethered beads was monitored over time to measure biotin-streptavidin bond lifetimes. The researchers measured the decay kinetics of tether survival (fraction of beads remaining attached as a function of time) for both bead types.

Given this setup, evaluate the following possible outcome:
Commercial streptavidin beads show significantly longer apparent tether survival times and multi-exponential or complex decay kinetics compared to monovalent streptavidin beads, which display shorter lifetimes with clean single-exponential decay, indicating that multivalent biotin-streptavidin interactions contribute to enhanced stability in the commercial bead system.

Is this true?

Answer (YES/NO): NO